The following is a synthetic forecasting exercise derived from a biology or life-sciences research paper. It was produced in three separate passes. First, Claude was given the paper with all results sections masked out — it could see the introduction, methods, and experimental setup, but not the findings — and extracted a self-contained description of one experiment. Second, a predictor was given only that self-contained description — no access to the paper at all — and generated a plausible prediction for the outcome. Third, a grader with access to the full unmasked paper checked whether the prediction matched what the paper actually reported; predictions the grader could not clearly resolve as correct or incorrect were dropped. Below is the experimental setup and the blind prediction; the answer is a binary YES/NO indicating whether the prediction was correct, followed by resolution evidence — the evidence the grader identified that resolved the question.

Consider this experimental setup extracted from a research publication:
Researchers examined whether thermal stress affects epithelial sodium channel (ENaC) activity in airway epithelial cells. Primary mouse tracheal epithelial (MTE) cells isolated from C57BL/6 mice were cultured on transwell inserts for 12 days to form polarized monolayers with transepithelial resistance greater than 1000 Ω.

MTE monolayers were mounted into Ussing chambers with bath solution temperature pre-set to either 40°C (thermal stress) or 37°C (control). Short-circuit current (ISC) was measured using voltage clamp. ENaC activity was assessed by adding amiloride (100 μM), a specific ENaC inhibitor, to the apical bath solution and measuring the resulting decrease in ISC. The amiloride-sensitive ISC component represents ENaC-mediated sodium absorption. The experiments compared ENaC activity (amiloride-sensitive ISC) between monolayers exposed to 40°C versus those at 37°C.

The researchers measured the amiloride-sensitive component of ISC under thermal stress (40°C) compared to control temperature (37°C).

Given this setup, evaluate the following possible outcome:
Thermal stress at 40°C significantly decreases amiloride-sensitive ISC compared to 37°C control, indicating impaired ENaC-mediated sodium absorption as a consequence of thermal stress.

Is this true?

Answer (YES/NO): NO